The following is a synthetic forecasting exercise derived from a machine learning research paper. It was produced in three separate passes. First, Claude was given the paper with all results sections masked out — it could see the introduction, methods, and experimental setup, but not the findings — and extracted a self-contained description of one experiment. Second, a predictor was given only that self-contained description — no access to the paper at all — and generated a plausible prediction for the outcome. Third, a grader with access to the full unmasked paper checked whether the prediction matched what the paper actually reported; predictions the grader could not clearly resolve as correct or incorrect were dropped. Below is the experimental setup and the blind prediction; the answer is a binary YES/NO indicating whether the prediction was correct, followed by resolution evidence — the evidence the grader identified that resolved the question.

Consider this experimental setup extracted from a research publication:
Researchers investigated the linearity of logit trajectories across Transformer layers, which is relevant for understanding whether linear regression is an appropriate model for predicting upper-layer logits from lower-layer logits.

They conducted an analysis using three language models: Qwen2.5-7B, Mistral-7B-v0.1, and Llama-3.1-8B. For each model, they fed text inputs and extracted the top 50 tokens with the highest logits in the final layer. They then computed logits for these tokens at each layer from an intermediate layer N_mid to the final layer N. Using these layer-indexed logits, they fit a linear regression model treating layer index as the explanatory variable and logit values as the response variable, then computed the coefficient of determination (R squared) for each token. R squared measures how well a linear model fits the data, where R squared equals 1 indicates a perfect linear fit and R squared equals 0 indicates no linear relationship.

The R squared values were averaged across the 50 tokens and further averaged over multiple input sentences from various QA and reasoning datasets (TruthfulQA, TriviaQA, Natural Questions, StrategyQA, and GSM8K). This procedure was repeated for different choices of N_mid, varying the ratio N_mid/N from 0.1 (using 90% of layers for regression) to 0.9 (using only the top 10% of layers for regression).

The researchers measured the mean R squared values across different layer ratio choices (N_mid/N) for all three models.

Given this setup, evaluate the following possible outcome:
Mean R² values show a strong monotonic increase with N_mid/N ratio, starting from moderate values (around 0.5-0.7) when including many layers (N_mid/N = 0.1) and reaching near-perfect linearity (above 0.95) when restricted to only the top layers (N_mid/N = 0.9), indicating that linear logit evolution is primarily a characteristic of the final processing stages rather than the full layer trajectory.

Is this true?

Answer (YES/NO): NO